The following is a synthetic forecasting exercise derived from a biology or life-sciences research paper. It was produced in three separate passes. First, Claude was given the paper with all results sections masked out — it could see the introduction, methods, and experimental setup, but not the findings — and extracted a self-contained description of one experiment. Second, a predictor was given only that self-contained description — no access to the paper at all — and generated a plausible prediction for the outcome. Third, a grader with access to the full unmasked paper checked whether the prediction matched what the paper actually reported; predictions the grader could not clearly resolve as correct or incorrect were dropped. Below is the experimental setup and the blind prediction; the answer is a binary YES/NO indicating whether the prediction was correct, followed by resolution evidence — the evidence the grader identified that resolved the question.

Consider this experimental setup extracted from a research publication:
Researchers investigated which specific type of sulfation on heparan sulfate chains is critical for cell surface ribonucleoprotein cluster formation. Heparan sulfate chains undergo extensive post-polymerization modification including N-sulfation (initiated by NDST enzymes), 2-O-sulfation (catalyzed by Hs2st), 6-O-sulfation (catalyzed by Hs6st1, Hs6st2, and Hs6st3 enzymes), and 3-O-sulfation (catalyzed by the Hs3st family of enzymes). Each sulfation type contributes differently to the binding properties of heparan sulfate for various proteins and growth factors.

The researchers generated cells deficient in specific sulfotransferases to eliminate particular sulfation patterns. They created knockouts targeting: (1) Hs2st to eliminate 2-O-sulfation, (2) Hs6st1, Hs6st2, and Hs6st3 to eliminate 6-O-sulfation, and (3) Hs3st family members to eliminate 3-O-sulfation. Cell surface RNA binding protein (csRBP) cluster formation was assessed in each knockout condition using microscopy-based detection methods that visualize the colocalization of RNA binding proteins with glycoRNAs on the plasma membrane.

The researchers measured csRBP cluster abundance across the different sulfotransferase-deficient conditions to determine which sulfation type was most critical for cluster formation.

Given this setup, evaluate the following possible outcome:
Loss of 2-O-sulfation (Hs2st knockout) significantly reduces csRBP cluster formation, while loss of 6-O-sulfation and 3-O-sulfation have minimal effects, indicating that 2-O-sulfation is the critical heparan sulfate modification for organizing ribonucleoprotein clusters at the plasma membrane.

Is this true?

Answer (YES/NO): NO